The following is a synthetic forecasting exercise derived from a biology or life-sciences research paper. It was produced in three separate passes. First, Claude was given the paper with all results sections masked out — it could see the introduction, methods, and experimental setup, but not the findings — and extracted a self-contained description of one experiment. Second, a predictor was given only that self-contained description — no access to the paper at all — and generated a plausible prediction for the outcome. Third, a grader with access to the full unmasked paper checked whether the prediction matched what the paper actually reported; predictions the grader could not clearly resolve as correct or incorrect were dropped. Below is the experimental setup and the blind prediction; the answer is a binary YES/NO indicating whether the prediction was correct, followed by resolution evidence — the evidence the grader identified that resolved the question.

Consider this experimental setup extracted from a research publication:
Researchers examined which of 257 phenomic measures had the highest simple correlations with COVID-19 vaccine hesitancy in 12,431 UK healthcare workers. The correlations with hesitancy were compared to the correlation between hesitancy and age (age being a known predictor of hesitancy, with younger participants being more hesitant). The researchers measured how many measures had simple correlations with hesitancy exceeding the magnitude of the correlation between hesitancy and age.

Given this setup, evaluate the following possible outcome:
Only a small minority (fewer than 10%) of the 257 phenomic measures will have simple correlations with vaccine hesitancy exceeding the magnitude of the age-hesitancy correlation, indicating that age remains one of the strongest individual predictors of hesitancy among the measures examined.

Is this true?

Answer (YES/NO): YES